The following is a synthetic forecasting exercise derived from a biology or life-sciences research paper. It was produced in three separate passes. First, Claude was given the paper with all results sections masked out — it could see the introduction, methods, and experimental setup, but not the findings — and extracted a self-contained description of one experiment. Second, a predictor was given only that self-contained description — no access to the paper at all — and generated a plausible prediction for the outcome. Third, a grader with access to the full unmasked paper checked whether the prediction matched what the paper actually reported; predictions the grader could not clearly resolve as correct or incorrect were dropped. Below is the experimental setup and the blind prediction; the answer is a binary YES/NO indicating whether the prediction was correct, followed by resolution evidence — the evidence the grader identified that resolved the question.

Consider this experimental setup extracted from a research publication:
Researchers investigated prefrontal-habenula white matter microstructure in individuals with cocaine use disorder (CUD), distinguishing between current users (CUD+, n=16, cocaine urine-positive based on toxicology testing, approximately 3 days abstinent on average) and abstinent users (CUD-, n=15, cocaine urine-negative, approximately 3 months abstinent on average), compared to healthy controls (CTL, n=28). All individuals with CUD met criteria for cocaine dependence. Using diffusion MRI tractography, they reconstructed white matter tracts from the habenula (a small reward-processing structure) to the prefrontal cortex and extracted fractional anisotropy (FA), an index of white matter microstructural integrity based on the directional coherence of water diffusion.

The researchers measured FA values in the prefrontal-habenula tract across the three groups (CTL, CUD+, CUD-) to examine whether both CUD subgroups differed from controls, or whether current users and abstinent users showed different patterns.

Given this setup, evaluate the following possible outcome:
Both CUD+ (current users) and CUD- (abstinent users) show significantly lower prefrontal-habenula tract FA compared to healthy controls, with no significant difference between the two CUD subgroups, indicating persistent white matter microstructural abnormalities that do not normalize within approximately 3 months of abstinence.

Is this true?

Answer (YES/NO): YES